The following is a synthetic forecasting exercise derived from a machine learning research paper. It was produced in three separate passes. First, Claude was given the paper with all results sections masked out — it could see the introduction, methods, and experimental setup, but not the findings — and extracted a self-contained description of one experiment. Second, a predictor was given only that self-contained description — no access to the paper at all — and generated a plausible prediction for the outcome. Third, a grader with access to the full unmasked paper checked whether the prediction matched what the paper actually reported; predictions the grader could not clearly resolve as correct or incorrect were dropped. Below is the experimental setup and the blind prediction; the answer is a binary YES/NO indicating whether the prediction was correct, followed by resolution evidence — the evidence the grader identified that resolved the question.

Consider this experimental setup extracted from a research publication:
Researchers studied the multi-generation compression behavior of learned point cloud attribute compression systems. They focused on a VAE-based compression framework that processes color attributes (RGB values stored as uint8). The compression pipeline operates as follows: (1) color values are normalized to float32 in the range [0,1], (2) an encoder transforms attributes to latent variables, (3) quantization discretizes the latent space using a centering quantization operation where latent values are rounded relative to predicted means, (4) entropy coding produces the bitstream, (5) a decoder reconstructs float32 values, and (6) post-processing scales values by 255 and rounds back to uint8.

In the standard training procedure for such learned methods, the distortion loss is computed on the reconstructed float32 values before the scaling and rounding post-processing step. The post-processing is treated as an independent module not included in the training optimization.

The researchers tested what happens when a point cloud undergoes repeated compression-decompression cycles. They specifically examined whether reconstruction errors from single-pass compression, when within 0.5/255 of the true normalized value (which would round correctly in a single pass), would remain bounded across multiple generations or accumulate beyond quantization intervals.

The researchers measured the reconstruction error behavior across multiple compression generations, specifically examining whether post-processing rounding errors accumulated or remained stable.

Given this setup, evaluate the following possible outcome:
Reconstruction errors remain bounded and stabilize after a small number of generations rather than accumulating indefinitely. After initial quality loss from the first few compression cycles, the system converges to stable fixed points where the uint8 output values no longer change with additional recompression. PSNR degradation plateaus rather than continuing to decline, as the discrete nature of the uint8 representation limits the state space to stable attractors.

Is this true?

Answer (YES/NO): NO